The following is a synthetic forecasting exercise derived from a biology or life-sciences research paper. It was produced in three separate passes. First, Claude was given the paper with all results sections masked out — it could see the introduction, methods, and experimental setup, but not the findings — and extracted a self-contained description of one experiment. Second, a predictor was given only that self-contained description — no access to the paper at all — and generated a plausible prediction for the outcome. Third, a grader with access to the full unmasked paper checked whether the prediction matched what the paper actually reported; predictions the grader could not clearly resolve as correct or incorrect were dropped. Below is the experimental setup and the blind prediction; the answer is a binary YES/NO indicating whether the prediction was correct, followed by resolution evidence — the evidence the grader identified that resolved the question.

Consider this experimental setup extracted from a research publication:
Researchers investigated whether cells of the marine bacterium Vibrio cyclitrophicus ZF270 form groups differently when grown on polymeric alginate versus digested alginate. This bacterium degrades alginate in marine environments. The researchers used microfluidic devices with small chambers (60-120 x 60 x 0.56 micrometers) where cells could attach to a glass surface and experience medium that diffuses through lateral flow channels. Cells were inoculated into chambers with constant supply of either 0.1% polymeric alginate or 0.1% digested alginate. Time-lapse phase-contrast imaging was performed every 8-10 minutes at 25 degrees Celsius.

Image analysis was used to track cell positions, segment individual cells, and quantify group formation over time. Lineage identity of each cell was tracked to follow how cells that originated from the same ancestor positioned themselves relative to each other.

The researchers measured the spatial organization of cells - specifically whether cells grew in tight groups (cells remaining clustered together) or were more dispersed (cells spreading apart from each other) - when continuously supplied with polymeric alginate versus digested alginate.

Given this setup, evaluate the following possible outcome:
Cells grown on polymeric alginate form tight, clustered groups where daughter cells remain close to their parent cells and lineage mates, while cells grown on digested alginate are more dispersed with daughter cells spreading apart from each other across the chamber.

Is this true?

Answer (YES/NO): YES